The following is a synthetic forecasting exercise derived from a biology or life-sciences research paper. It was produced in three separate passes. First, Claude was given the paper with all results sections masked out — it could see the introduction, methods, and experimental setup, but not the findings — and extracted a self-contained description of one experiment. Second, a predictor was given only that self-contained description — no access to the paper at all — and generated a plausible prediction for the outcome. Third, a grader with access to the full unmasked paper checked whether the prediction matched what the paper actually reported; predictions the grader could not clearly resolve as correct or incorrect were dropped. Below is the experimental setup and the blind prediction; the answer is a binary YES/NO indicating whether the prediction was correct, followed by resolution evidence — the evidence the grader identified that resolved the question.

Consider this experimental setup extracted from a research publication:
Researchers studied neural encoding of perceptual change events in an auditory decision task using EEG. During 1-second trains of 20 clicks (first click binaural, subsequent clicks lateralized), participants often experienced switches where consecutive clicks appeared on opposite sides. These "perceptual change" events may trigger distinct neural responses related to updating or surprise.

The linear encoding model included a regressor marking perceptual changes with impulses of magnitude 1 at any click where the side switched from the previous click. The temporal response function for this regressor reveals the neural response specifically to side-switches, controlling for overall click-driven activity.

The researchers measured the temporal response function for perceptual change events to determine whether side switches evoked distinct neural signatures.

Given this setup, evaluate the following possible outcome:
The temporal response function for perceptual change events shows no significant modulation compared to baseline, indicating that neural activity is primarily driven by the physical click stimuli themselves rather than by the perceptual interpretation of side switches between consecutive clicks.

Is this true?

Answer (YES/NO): NO